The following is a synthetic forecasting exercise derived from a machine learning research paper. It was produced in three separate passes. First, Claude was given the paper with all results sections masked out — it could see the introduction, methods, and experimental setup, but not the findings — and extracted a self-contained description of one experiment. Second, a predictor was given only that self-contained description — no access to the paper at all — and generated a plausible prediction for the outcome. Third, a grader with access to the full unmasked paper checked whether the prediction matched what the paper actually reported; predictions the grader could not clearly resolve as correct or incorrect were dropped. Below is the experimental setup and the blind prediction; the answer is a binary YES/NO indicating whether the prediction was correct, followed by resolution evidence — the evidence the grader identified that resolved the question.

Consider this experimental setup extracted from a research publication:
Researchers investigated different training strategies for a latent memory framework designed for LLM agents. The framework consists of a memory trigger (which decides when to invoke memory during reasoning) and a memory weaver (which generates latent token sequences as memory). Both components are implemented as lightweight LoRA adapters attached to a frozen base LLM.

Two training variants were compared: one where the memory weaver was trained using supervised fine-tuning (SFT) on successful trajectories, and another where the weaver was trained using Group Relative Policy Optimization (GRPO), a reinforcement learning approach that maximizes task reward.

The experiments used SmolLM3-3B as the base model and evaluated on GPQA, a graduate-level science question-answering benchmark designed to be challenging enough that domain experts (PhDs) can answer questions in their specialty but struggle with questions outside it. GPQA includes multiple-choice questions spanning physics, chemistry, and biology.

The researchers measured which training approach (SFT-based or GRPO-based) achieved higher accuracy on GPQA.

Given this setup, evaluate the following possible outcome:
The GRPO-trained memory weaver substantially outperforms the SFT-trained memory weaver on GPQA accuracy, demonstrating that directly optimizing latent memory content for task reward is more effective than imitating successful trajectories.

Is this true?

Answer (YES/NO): NO